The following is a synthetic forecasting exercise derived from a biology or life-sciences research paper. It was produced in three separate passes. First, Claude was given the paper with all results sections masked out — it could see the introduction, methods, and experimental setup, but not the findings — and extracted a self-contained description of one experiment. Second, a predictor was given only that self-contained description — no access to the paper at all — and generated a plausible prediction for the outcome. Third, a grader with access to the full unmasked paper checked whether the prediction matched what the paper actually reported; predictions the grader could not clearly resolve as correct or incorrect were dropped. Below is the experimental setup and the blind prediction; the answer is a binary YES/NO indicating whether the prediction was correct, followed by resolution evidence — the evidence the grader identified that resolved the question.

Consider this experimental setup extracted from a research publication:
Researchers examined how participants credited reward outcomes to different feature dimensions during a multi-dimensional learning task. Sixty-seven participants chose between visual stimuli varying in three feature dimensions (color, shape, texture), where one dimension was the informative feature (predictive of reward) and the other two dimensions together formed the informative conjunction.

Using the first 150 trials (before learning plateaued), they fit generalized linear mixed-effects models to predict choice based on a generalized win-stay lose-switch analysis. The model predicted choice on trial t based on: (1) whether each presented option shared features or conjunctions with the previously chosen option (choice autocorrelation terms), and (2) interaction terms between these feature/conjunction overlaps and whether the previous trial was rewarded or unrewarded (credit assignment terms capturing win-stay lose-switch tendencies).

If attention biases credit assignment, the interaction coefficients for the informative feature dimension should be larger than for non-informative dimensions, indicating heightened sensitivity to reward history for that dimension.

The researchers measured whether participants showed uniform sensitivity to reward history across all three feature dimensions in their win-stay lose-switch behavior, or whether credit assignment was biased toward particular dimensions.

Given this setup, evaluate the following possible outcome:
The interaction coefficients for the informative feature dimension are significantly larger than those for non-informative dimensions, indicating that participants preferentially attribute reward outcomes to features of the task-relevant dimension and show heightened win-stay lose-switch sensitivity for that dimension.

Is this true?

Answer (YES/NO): YES